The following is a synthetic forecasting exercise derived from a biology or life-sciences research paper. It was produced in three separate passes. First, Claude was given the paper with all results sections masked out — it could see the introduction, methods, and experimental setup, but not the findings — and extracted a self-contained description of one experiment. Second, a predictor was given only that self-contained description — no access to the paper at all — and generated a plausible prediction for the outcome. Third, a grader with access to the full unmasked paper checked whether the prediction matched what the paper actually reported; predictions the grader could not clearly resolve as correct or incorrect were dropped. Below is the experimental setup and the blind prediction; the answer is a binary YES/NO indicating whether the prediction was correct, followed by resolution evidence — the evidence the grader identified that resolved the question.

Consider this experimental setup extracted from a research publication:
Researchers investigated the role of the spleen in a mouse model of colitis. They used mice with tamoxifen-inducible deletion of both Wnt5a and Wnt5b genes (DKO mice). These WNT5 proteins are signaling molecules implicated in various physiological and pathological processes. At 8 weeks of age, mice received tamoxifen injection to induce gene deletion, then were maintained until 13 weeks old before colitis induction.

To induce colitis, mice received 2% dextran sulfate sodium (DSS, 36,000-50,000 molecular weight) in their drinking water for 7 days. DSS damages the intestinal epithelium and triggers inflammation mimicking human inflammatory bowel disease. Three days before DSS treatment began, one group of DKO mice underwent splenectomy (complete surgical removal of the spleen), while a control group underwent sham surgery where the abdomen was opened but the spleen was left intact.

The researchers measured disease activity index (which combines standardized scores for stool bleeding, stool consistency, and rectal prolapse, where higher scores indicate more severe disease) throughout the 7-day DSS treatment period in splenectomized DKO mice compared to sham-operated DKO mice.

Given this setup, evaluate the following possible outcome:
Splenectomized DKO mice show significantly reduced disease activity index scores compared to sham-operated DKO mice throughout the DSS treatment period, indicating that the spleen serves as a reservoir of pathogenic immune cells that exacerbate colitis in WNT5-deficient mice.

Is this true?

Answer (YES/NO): NO